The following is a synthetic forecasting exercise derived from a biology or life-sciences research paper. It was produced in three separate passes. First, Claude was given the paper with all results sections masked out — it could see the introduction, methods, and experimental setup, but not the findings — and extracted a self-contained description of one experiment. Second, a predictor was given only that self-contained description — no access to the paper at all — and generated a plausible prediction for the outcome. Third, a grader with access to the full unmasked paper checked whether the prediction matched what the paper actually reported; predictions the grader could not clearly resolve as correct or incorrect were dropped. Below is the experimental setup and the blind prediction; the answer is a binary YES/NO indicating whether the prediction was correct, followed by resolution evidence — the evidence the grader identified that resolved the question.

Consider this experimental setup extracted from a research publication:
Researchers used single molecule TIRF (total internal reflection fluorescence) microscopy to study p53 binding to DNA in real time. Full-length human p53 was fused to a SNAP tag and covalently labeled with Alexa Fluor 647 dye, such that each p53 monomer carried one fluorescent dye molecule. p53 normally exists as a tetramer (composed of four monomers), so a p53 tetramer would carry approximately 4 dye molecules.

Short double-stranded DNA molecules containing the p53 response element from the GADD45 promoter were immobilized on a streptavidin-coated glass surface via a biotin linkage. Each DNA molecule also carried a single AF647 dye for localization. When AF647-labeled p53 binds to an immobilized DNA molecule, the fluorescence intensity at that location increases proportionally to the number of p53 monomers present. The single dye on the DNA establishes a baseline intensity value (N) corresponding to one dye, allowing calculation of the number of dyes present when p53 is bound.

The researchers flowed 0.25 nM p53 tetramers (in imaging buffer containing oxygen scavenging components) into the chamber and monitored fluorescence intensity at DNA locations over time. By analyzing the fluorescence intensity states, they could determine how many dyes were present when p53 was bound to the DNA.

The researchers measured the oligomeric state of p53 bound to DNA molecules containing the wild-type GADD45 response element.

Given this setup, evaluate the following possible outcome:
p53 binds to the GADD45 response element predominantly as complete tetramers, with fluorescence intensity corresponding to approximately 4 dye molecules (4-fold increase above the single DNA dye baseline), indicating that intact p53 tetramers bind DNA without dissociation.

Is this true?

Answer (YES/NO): YES